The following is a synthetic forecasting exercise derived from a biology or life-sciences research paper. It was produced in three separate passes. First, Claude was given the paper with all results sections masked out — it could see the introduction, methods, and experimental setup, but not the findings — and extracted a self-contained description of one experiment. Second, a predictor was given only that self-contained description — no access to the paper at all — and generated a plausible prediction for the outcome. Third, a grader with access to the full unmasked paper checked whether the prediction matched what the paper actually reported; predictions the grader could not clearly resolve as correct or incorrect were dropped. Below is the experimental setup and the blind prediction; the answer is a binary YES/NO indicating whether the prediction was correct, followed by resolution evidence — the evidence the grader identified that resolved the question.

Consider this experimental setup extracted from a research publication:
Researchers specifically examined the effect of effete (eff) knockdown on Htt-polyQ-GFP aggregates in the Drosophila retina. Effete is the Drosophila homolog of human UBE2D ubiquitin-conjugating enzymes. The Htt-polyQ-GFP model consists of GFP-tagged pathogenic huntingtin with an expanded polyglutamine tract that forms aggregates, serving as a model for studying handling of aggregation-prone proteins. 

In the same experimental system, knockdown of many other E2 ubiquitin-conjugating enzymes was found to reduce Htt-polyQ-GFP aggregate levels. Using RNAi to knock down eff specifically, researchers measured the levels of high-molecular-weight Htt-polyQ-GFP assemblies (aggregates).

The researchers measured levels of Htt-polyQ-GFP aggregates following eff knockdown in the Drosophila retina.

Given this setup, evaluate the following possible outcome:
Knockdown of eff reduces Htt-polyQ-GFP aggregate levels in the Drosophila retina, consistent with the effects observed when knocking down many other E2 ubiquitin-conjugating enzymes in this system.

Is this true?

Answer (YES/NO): NO